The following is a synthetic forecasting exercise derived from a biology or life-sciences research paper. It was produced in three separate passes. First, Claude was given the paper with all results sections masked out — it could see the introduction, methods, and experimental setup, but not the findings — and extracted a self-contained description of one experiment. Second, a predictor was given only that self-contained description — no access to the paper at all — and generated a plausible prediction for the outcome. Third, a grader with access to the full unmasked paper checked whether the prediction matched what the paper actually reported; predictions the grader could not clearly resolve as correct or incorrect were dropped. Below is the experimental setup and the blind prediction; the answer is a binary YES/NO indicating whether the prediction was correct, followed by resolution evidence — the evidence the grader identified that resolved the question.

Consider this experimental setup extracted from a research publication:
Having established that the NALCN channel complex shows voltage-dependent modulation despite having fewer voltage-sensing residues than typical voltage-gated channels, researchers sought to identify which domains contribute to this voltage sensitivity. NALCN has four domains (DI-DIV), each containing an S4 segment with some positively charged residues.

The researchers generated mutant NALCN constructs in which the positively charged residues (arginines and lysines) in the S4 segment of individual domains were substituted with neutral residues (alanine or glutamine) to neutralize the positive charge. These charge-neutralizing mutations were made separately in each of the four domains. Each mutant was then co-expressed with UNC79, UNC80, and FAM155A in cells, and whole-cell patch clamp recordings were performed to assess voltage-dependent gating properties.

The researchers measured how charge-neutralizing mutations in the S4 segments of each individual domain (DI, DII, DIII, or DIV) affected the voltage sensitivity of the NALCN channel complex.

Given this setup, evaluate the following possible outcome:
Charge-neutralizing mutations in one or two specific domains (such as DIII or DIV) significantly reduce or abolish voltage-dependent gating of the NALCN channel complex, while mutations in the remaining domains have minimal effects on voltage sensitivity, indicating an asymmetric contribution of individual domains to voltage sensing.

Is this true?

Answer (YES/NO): NO